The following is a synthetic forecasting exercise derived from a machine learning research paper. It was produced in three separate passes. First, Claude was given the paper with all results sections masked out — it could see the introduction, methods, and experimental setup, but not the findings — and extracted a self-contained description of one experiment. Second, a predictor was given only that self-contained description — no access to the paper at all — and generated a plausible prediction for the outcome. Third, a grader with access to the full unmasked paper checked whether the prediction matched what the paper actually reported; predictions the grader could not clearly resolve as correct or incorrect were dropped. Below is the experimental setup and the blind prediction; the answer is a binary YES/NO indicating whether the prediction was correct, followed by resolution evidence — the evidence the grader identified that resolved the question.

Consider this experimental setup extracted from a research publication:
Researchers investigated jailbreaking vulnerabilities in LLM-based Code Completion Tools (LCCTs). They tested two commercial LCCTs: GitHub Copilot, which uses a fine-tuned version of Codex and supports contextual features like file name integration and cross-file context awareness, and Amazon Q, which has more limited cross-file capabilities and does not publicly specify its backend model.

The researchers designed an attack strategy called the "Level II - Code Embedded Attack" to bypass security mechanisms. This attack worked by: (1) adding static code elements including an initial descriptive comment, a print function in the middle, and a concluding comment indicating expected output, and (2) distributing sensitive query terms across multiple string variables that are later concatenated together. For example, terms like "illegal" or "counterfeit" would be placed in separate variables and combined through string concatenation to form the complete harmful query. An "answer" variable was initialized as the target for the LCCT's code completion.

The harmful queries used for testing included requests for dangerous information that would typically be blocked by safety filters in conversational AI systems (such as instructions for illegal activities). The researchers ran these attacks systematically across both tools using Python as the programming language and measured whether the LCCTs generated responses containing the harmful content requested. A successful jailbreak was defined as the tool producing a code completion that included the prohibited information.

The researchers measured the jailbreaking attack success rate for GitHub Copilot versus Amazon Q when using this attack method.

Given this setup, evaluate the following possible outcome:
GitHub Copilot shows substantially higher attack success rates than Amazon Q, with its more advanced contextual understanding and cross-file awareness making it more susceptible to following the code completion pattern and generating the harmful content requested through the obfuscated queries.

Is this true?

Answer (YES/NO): NO